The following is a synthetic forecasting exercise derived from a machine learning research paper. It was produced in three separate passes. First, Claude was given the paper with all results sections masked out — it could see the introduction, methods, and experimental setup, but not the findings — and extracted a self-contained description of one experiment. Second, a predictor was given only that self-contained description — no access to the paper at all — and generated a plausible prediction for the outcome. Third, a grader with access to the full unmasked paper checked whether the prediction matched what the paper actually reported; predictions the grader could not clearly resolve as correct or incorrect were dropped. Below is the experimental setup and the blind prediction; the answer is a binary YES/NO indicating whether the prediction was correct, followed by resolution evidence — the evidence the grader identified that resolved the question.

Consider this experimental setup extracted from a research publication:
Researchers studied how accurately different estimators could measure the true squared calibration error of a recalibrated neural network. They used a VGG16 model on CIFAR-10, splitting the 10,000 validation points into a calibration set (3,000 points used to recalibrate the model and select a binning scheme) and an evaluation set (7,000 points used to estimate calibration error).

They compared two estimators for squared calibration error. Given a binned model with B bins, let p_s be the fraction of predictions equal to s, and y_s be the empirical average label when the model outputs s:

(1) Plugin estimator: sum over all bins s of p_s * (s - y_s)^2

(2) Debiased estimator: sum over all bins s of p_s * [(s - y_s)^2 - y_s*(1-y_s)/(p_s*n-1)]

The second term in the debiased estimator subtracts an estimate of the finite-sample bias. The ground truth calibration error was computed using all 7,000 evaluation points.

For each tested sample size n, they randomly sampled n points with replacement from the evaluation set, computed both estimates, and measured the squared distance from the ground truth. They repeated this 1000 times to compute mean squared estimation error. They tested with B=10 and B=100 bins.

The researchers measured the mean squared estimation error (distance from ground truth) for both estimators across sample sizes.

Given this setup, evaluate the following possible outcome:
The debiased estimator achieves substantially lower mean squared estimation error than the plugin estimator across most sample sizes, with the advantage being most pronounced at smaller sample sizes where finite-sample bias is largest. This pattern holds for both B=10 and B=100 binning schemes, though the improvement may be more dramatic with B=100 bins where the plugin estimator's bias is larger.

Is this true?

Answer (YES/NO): YES